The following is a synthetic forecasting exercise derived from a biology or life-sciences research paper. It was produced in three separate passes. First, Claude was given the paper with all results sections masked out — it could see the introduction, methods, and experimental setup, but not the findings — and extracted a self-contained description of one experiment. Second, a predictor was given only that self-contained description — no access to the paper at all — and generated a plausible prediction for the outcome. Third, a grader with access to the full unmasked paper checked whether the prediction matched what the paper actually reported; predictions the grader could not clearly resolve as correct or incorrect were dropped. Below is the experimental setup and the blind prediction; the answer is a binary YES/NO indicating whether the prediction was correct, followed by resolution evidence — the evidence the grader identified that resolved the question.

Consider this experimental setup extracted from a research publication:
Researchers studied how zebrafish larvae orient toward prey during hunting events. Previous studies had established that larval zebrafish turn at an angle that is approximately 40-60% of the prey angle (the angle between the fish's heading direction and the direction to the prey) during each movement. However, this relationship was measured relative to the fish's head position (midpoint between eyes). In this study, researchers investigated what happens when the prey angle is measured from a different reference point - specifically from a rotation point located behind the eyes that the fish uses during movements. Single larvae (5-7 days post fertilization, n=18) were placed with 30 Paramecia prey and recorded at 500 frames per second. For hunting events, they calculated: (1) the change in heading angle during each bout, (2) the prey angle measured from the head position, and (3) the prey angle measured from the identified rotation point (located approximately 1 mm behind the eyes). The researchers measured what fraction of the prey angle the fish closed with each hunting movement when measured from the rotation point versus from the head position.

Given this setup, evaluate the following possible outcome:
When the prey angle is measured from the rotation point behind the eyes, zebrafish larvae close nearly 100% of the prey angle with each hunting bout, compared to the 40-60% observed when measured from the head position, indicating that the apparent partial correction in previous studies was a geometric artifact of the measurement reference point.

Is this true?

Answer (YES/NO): YES